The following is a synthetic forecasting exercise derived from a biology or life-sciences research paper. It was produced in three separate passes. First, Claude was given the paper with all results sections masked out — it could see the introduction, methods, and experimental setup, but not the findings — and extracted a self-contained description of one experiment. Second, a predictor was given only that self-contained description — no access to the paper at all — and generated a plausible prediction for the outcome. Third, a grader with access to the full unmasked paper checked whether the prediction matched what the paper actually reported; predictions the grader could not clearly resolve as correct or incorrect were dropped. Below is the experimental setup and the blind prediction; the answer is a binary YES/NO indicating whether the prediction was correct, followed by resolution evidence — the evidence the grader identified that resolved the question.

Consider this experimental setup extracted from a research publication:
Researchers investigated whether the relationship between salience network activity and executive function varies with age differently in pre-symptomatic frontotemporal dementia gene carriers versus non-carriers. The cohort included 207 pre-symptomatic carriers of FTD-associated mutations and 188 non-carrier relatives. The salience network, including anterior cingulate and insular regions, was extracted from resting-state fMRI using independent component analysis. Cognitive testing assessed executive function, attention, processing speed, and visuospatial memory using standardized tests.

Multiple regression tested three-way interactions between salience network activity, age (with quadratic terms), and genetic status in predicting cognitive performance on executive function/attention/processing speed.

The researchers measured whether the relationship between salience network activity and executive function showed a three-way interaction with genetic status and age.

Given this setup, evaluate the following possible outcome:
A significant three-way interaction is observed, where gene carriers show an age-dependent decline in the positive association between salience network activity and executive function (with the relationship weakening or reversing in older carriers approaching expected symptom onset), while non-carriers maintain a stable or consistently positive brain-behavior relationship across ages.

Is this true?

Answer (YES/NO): NO